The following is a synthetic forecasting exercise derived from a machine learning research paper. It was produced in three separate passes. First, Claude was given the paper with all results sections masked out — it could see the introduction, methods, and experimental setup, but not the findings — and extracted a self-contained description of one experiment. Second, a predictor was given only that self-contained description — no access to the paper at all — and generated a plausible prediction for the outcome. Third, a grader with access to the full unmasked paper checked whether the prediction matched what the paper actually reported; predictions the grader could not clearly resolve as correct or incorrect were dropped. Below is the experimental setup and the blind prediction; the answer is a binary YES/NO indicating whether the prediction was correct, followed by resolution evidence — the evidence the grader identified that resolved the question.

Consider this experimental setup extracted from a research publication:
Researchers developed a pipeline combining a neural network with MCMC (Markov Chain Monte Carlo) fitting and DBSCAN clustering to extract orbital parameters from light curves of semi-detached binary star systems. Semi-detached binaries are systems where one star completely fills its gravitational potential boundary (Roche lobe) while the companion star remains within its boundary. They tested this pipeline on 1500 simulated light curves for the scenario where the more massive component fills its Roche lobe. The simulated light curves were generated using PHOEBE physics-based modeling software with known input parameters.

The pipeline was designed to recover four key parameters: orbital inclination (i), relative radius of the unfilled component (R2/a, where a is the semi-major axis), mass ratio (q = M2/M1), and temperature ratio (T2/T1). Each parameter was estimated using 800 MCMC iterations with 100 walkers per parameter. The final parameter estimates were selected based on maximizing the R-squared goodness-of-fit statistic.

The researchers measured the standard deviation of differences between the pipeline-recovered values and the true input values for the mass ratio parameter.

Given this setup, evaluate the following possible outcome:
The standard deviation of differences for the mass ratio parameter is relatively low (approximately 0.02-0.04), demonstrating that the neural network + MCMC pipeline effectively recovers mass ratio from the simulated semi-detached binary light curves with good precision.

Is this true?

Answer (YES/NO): YES